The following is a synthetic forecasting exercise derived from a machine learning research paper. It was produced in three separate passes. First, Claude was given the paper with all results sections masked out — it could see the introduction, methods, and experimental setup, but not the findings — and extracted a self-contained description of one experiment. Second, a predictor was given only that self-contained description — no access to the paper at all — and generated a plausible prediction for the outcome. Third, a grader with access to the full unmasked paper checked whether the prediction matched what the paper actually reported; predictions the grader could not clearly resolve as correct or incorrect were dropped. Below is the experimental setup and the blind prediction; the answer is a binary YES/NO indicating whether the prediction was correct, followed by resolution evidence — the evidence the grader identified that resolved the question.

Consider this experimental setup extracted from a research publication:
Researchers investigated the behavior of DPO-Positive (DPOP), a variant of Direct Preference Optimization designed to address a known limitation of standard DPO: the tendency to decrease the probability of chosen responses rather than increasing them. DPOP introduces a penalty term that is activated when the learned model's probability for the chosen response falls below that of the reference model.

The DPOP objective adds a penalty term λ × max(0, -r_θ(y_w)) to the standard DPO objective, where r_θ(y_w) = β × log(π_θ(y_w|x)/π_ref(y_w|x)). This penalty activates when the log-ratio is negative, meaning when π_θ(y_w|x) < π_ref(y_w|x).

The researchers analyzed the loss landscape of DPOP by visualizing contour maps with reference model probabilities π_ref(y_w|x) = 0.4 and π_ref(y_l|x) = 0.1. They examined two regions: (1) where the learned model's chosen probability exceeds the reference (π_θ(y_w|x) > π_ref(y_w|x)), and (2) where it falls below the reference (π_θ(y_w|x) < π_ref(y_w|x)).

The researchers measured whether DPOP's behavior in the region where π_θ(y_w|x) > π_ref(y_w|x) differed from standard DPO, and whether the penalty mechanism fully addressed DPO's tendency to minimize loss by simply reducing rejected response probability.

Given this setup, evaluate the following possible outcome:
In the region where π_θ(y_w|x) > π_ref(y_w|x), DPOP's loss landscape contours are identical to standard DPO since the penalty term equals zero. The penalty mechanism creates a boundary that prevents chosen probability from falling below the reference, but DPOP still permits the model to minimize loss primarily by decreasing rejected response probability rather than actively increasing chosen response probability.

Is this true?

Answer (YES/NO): YES